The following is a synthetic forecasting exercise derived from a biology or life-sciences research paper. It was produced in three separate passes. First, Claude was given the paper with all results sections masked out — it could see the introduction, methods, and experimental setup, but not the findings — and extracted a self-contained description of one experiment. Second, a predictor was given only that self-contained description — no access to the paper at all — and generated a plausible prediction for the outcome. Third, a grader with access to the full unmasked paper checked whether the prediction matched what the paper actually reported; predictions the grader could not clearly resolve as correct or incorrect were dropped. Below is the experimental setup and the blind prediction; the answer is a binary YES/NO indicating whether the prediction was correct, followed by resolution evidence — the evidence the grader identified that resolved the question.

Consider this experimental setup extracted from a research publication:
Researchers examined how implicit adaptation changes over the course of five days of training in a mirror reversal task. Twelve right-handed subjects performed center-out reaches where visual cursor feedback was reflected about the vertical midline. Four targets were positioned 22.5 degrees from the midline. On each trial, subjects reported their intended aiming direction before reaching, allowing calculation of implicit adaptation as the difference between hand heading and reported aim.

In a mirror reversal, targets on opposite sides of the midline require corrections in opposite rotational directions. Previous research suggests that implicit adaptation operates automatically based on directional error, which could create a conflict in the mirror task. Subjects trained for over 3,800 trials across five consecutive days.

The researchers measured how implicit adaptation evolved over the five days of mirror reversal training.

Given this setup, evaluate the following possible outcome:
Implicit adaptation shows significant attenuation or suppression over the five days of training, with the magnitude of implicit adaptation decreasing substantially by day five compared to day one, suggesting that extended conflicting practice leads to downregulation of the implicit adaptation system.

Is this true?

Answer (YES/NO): YES